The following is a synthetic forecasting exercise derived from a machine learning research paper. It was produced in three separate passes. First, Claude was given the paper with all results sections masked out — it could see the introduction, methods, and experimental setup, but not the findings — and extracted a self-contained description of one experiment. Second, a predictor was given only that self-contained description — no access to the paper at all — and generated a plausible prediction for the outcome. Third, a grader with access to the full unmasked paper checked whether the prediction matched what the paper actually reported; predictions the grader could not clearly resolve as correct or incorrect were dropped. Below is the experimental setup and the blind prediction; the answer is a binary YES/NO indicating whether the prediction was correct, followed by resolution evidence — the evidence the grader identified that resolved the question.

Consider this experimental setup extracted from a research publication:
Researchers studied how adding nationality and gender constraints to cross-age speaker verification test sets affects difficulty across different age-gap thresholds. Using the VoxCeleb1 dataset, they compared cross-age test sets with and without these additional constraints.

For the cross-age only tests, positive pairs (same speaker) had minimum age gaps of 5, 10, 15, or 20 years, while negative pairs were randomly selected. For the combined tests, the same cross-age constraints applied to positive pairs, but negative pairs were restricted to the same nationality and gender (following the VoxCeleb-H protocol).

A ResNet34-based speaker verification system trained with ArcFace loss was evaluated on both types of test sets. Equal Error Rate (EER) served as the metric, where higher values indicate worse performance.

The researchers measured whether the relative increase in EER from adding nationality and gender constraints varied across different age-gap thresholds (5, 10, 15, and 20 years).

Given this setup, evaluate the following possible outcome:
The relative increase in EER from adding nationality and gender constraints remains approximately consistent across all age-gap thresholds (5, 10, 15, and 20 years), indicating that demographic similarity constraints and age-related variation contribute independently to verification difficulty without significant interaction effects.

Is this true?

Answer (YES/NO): NO